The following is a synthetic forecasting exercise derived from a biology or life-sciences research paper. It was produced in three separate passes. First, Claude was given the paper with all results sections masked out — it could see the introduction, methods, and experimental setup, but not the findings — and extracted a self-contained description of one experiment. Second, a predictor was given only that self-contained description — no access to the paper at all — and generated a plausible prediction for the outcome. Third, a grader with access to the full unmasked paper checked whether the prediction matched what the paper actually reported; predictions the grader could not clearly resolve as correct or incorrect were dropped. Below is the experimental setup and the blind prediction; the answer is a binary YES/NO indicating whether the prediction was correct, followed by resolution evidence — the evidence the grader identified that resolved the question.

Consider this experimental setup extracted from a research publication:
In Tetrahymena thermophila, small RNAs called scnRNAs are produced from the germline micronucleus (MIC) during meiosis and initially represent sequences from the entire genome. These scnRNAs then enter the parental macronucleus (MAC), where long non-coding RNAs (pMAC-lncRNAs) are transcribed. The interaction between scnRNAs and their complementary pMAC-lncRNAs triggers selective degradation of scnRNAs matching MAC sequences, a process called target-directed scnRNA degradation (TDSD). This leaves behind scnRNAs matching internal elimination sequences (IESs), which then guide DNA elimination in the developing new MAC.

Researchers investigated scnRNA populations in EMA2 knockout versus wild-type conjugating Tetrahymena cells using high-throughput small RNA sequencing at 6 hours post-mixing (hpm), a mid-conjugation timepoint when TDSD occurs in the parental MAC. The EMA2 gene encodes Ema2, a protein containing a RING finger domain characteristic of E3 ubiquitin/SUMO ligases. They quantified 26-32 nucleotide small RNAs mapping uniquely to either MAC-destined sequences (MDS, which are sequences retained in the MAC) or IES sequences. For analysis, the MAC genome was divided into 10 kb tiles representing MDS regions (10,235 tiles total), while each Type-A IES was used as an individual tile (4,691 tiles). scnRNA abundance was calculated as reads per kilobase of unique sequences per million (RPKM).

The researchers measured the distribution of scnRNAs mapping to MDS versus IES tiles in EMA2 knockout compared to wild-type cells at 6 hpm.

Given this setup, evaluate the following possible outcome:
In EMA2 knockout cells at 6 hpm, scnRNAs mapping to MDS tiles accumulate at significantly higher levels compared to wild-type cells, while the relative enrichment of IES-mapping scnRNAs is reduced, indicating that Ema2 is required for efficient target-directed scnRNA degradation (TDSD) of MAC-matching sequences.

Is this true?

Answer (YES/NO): YES